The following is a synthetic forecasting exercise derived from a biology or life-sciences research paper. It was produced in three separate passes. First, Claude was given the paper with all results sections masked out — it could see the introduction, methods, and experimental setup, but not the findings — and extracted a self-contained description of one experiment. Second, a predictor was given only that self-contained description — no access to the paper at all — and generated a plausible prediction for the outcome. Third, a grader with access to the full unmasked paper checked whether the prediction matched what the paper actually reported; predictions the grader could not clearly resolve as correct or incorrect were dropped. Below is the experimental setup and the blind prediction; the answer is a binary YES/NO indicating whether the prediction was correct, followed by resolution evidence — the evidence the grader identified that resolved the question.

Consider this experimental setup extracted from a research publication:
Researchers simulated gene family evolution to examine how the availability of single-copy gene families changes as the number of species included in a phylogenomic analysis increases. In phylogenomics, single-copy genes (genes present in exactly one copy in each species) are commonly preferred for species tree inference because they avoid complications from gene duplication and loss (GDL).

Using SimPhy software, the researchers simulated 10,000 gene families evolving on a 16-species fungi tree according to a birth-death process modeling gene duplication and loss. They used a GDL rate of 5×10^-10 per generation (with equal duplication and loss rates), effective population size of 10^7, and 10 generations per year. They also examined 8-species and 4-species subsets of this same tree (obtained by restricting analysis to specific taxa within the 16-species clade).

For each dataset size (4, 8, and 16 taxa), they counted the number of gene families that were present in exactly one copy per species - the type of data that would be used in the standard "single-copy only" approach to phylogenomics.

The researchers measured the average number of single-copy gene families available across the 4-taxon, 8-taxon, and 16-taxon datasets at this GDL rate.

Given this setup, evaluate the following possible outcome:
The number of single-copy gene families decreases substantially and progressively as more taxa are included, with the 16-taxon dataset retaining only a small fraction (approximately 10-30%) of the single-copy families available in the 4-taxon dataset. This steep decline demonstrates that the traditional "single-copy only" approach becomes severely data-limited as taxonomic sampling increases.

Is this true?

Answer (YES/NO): NO